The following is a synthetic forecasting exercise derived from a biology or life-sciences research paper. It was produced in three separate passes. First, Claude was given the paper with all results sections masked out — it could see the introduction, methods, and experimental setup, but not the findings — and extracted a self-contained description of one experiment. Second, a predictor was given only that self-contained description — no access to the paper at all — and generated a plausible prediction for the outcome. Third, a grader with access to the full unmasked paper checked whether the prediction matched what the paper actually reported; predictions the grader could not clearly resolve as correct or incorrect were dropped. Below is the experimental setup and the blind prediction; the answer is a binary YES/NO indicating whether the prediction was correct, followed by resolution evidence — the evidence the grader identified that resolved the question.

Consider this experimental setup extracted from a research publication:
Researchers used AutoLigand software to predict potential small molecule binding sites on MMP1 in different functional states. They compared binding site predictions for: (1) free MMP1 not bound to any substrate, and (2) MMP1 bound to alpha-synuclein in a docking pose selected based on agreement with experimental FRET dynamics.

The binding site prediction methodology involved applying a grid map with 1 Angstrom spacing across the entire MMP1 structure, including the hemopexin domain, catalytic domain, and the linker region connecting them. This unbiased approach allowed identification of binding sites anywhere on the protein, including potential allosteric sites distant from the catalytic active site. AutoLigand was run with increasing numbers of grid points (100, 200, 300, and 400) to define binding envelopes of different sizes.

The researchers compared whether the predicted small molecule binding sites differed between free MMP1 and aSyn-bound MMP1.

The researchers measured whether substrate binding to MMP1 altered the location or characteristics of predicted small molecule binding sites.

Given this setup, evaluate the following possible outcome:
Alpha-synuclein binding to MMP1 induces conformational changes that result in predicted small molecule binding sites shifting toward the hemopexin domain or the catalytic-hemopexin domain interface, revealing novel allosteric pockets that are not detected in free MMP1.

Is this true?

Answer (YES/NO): NO